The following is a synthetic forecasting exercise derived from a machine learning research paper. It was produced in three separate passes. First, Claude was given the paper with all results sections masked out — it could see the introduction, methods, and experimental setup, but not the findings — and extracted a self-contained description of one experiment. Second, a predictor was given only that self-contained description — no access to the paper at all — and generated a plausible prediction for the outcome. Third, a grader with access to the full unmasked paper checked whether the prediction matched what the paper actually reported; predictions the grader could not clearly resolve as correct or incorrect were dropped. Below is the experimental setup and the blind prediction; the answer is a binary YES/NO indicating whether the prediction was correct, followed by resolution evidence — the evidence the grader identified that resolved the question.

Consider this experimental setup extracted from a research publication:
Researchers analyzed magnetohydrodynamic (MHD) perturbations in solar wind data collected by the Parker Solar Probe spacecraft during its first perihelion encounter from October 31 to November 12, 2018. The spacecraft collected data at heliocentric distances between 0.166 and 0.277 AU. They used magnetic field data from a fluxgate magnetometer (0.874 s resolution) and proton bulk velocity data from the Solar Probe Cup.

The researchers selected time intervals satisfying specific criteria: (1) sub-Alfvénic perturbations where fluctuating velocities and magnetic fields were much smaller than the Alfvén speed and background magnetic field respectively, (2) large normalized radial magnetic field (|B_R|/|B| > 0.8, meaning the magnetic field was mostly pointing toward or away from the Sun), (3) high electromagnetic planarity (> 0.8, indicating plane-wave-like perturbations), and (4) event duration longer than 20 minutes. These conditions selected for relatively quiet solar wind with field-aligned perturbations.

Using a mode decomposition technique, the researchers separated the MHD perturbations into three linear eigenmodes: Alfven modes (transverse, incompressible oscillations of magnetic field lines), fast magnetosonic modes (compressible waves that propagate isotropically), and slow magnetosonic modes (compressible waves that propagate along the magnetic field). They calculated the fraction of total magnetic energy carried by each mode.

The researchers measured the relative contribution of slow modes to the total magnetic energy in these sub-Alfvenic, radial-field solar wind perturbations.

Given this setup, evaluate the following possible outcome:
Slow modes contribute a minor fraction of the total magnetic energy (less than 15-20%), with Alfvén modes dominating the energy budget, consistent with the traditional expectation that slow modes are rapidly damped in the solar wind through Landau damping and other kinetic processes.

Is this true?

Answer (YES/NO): YES